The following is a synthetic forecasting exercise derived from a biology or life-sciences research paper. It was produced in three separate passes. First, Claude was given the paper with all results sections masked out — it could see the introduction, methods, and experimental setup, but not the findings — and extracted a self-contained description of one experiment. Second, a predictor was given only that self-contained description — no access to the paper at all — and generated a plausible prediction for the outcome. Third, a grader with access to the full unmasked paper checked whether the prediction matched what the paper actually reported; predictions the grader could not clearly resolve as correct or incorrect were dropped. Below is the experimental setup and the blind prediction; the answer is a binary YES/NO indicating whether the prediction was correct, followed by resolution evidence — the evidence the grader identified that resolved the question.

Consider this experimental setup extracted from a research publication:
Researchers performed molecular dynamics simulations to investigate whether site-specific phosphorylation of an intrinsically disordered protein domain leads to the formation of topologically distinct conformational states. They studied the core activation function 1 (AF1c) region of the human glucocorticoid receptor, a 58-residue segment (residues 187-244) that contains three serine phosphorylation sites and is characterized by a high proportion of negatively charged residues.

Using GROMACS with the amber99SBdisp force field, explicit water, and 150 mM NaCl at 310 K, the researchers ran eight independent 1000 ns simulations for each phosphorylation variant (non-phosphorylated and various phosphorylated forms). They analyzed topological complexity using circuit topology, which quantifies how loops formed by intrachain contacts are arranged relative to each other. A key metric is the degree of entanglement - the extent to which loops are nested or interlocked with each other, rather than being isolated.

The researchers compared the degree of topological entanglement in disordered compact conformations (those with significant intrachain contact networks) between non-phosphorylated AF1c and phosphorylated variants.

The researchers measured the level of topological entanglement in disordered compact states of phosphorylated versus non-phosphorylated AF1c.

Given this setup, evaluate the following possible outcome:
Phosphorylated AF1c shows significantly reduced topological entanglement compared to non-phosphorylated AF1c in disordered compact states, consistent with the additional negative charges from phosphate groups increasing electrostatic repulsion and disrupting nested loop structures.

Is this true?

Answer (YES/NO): NO